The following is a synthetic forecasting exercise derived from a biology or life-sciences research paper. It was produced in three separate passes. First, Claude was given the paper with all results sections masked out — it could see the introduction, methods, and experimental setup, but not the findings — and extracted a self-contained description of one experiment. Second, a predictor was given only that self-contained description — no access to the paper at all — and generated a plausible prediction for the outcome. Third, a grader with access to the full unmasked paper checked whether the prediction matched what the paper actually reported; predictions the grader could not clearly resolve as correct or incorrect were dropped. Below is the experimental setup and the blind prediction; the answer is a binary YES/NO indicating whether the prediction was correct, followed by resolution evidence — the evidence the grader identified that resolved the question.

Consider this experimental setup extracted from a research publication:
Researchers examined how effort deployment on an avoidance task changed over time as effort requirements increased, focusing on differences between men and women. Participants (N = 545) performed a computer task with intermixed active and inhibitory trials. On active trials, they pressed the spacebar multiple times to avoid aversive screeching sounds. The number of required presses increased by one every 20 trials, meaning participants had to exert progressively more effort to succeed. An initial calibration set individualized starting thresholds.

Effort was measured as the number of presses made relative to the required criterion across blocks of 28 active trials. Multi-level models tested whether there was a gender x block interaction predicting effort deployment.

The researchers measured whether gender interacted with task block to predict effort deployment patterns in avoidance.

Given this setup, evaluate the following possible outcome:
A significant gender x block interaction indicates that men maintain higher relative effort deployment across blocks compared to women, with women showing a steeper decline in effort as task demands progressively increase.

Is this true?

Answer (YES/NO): NO